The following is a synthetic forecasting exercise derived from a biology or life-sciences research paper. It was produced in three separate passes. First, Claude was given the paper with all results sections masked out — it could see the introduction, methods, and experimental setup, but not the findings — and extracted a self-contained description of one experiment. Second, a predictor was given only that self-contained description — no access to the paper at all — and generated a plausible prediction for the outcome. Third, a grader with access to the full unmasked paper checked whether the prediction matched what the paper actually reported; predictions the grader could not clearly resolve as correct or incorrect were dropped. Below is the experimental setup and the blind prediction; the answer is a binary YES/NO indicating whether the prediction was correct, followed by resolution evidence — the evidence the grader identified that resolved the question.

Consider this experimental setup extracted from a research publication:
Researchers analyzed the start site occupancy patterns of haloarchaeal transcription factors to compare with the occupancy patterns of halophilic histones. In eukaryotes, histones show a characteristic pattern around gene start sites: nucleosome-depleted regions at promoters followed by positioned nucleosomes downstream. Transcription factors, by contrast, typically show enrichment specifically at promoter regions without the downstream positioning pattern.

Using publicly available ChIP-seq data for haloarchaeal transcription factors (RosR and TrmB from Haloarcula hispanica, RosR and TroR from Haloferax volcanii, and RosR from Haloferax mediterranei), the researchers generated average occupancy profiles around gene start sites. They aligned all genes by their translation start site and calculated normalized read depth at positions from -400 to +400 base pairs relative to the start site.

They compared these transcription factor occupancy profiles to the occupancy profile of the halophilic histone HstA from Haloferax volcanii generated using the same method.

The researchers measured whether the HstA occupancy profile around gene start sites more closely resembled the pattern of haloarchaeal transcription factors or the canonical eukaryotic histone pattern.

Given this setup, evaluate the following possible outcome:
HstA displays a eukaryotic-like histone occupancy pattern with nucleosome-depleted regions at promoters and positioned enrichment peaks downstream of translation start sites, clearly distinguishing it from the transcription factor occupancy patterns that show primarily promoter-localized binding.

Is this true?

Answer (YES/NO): NO